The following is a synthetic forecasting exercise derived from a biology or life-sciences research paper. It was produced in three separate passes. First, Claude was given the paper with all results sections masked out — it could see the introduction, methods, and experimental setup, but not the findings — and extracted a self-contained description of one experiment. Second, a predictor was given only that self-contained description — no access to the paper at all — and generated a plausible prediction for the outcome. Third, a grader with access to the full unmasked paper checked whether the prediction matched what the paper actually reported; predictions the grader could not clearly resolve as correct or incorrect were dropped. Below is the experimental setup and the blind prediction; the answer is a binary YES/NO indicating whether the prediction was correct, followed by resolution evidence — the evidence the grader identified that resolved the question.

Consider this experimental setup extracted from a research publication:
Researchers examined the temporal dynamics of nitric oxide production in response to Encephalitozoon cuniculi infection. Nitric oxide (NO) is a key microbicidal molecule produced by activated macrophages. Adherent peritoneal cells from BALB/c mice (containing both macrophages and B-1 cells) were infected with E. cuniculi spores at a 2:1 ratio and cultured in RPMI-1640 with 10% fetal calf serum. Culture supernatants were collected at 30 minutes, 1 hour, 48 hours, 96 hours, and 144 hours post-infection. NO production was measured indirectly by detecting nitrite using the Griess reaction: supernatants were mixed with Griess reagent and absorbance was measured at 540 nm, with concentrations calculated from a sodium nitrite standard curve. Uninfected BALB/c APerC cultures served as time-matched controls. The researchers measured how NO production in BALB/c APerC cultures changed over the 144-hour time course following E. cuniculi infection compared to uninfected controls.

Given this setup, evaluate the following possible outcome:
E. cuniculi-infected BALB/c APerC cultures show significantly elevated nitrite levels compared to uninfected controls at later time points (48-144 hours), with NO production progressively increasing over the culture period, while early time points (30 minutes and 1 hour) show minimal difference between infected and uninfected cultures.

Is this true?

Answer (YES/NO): NO